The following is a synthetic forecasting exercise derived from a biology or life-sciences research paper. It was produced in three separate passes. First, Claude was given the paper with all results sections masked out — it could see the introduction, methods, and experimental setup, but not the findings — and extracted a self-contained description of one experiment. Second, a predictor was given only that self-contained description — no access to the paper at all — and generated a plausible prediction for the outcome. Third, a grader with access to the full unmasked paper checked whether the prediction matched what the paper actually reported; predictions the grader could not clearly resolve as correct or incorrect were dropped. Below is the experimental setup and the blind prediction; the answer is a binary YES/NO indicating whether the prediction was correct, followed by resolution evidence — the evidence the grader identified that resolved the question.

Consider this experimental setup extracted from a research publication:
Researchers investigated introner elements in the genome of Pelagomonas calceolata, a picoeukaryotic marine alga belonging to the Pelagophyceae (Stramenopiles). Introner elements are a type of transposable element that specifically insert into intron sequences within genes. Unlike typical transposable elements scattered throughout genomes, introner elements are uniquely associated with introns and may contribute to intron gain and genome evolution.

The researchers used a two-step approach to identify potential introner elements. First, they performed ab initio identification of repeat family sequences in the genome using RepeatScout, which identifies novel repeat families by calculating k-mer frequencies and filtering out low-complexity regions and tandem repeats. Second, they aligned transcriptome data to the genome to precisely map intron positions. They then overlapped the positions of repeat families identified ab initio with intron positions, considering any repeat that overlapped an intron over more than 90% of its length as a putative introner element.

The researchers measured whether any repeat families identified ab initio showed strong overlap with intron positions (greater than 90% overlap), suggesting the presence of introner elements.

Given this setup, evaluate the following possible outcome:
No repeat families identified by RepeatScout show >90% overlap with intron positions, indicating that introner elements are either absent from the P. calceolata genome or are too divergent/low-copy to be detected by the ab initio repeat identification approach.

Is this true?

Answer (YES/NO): NO